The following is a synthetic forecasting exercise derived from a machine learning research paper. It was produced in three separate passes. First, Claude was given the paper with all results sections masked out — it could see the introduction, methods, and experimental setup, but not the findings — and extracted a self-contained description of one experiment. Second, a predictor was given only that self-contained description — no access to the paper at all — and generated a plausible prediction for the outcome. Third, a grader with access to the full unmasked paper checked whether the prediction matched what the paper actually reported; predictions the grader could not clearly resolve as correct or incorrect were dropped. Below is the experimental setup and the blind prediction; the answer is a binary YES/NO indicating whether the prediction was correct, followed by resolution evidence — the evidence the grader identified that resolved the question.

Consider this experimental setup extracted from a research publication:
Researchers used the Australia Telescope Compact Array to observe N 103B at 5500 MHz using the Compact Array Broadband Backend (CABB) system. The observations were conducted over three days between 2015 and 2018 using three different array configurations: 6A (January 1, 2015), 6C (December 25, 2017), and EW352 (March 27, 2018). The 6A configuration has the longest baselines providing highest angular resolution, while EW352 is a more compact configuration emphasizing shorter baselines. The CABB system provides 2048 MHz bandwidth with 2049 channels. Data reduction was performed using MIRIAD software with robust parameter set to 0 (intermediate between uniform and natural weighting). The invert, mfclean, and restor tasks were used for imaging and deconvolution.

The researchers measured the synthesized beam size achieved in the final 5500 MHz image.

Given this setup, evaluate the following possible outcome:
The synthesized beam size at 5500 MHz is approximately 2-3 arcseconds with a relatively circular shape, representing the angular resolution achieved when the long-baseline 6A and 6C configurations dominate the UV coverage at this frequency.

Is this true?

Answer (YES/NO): NO